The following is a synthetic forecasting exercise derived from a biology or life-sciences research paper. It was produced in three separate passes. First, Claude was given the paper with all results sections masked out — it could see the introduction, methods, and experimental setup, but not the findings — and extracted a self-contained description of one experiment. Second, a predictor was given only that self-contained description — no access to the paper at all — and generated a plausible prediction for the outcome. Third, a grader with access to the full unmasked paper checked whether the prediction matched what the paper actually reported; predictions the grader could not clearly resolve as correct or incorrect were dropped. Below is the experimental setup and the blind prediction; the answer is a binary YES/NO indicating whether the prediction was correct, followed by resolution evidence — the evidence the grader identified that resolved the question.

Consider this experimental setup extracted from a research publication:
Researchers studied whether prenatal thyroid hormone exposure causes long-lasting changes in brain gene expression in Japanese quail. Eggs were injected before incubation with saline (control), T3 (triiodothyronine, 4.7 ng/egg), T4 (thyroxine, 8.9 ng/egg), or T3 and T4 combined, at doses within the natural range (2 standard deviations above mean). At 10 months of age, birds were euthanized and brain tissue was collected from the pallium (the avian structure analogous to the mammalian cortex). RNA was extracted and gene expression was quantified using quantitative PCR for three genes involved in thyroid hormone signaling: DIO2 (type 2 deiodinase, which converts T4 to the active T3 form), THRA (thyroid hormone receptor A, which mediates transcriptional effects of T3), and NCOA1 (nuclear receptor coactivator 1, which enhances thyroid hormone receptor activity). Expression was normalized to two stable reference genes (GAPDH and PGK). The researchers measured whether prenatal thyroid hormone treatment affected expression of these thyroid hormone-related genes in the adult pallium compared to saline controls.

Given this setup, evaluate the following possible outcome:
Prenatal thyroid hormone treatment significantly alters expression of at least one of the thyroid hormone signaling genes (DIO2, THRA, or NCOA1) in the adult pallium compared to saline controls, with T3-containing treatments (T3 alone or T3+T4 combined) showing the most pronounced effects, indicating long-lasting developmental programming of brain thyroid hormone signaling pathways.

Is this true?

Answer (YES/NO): NO